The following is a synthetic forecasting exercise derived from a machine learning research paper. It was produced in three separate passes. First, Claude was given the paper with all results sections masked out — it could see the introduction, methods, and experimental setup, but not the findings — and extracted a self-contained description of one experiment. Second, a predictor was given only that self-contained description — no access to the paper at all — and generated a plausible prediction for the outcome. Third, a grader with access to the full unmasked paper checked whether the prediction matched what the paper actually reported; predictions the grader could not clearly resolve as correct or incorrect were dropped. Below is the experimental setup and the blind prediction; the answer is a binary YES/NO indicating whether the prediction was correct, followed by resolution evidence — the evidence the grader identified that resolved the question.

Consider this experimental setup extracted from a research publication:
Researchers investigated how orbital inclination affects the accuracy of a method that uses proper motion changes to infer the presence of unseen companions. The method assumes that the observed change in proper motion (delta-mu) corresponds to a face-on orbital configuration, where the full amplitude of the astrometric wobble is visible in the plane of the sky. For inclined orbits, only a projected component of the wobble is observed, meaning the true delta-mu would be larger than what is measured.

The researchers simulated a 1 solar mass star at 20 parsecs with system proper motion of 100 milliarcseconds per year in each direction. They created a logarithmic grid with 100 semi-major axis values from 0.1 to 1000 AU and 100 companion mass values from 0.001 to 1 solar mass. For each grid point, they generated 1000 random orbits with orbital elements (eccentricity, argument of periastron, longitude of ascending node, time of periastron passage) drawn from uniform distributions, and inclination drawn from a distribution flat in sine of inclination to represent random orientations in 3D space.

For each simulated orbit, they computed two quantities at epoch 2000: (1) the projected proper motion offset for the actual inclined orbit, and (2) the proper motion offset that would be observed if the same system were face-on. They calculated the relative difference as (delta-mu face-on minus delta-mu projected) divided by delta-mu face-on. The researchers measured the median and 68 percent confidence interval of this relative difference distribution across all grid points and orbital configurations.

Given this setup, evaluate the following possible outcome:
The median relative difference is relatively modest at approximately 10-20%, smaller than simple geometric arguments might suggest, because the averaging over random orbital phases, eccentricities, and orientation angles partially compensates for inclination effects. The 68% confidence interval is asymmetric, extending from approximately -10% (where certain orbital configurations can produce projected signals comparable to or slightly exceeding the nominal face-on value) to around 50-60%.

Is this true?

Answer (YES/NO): NO